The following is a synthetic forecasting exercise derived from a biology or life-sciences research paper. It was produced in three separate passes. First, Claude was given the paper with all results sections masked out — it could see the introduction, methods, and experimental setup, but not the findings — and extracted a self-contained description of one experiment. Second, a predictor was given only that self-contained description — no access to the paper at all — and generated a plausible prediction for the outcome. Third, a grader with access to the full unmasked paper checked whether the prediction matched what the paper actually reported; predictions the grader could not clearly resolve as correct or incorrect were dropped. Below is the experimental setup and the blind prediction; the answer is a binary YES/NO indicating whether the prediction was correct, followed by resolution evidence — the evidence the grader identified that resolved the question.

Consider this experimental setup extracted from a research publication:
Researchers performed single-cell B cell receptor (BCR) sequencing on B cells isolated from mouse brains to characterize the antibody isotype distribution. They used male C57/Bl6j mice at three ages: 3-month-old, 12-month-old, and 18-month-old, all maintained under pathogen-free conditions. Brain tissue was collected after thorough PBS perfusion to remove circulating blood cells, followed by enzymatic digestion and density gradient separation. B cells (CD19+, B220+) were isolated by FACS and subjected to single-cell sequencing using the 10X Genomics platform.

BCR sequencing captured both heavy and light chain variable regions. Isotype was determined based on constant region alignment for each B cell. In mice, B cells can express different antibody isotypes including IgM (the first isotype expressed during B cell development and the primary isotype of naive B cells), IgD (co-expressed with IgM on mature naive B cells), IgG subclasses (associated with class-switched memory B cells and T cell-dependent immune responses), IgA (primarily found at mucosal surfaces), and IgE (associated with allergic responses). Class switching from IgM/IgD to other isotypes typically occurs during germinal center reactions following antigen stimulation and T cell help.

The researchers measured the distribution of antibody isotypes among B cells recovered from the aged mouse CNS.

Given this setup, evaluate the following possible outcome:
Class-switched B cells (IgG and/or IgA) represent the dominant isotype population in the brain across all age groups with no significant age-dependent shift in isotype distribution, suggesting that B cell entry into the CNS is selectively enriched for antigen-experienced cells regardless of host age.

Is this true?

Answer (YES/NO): NO